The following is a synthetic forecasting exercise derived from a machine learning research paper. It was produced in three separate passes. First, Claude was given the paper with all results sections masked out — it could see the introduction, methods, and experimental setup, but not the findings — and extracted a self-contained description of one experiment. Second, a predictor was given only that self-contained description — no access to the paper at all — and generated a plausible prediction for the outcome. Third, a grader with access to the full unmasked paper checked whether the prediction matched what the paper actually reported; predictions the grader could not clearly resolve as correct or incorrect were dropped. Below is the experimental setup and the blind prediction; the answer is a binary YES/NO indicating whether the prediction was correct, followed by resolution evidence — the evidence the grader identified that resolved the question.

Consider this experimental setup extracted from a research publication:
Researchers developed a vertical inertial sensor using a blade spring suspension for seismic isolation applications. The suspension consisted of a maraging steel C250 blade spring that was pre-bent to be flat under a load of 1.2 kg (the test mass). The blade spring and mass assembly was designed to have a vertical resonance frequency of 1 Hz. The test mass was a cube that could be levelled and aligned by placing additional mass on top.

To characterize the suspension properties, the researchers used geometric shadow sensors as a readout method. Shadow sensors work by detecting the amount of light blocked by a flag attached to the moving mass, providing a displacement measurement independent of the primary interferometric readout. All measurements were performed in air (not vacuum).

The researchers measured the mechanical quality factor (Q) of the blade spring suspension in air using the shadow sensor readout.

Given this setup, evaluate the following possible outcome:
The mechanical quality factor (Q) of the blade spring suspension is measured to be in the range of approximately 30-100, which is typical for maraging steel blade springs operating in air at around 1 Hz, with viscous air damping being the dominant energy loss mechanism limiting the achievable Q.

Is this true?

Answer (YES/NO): NO